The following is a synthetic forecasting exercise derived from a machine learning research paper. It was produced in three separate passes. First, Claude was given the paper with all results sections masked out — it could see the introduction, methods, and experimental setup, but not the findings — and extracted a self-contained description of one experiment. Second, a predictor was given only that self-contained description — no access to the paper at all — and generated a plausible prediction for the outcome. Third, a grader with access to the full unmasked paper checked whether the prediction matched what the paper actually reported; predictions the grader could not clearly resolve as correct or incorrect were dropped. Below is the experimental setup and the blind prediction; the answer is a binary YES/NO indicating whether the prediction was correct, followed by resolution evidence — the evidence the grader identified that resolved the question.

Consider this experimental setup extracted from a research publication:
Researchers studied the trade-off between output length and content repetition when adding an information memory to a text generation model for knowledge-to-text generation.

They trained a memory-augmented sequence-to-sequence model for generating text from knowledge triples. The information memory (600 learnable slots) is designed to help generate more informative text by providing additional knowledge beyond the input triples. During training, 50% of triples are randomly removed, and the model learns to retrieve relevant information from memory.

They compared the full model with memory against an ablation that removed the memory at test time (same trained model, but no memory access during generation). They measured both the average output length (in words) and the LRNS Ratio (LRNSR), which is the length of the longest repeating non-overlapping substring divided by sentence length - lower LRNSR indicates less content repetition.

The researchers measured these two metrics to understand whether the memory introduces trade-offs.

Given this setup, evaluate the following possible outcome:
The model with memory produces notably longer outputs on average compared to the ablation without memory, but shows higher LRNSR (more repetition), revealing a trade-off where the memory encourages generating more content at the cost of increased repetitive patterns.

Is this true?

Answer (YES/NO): YES